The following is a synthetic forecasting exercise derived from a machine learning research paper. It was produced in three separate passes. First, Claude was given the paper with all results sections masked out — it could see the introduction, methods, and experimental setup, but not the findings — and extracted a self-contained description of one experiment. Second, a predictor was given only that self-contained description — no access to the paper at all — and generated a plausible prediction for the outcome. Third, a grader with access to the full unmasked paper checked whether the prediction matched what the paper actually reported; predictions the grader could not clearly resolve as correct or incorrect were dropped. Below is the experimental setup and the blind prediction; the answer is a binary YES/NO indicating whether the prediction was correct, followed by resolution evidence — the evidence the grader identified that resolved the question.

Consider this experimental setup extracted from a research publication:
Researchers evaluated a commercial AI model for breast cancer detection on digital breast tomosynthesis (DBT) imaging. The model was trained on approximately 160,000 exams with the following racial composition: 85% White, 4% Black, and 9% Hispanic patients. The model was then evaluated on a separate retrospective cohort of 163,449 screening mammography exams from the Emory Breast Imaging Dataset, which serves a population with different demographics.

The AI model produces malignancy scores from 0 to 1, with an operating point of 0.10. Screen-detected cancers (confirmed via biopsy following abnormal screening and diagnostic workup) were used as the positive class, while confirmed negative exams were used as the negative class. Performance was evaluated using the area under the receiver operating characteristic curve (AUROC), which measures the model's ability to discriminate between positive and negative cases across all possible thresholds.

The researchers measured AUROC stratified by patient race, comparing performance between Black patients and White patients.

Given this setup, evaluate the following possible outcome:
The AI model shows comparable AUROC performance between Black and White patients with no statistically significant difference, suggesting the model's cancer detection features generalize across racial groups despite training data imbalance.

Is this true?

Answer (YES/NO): YES